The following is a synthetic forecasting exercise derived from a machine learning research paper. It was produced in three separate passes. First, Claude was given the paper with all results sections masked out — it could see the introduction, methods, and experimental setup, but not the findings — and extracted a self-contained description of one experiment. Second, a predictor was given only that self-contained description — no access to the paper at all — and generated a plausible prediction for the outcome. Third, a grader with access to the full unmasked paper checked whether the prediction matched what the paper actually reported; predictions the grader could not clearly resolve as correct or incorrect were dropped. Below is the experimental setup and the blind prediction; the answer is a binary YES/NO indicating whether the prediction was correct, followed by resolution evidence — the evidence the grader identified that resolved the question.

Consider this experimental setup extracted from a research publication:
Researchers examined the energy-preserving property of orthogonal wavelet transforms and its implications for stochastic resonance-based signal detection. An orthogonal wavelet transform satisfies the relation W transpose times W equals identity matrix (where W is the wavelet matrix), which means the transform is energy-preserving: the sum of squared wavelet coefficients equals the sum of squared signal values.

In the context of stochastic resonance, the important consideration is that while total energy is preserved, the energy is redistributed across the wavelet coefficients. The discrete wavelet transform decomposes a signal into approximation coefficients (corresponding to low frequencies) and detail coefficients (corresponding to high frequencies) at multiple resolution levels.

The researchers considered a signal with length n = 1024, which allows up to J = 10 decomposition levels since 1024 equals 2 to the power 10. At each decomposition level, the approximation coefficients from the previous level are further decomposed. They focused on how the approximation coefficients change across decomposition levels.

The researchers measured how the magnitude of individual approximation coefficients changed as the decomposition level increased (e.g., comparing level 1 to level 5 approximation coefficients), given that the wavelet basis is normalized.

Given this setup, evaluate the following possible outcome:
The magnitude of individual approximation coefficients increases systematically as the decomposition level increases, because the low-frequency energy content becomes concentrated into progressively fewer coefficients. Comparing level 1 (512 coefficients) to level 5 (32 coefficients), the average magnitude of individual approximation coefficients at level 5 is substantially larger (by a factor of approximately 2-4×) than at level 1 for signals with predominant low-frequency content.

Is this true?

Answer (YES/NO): YES